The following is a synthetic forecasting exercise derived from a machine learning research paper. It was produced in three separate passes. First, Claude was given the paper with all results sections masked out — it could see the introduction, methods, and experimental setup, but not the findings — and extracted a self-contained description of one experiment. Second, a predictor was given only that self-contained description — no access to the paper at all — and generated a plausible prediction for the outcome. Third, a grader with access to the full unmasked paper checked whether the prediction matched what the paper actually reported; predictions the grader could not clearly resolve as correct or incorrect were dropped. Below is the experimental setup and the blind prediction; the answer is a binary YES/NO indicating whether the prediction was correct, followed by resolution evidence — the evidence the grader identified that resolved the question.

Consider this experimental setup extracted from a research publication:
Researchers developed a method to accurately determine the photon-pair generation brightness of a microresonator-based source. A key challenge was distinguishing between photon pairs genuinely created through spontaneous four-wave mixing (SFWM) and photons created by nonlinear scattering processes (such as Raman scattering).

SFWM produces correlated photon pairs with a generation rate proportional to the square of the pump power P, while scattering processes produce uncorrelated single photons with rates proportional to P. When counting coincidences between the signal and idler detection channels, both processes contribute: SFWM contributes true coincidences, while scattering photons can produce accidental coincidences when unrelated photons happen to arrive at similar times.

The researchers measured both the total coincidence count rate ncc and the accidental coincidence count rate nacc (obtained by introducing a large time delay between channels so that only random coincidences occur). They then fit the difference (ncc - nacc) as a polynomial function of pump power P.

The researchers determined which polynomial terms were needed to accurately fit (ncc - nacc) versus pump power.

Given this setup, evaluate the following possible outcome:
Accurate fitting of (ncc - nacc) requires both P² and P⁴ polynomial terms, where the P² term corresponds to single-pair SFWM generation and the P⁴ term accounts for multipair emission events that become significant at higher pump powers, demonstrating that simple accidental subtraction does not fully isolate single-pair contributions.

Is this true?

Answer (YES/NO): NO